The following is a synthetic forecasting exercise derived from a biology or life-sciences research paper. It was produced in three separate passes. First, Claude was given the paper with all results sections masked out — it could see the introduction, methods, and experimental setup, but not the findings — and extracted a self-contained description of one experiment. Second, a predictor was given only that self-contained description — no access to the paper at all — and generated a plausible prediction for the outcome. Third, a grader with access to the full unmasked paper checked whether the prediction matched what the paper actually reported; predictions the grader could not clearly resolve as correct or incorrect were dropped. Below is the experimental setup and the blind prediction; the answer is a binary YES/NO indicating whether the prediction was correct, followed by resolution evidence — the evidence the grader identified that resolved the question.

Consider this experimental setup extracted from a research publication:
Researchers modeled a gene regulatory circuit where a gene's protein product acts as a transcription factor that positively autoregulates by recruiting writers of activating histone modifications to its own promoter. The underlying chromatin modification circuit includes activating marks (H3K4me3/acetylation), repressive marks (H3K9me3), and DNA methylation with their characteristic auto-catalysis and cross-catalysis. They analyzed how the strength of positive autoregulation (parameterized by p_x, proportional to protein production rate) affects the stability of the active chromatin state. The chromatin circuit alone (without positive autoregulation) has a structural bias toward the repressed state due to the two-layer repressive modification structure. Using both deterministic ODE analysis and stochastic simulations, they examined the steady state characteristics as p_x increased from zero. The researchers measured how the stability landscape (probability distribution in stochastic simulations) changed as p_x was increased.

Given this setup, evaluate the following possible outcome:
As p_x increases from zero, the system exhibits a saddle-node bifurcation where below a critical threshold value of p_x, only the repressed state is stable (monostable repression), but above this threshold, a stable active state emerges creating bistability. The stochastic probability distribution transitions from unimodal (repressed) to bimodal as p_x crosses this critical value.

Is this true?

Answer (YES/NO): YES